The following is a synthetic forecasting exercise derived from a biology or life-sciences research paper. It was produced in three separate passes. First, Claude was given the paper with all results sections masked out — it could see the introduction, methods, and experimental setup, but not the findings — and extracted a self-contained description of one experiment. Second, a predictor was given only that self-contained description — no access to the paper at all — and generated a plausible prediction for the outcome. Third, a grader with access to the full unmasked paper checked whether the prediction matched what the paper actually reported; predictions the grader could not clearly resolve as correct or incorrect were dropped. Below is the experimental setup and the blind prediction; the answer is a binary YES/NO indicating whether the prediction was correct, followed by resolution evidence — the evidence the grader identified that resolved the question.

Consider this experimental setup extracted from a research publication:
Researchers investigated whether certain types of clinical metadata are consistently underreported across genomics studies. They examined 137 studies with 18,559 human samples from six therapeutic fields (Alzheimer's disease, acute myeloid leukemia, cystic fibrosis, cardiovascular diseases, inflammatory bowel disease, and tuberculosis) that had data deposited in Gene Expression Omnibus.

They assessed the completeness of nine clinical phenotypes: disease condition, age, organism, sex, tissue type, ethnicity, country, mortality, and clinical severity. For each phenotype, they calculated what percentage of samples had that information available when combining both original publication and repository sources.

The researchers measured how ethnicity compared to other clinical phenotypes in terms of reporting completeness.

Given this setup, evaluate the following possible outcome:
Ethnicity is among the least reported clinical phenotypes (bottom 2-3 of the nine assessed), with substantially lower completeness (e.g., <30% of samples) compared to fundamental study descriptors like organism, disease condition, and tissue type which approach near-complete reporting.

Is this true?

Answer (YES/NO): YES